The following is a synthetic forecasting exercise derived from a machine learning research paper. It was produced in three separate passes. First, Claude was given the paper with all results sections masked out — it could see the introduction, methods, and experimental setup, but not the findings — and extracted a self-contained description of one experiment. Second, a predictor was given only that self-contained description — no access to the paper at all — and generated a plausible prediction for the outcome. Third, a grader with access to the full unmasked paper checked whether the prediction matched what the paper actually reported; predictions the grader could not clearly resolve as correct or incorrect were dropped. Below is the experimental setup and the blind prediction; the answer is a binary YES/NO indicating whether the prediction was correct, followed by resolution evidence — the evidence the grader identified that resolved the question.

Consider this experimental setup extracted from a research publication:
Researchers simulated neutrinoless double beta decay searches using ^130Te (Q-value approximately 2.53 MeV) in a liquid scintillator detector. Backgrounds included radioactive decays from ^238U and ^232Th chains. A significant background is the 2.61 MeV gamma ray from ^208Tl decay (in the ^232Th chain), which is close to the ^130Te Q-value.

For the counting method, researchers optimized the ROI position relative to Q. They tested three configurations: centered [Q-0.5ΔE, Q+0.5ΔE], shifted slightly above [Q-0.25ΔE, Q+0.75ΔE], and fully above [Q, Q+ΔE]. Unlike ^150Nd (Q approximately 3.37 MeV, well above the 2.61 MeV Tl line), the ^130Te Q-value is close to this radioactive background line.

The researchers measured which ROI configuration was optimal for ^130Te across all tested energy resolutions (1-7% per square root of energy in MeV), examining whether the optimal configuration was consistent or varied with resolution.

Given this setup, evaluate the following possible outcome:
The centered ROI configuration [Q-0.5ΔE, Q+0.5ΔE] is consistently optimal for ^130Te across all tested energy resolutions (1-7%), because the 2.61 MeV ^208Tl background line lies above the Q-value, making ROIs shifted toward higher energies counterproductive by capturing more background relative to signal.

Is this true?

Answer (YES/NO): YES